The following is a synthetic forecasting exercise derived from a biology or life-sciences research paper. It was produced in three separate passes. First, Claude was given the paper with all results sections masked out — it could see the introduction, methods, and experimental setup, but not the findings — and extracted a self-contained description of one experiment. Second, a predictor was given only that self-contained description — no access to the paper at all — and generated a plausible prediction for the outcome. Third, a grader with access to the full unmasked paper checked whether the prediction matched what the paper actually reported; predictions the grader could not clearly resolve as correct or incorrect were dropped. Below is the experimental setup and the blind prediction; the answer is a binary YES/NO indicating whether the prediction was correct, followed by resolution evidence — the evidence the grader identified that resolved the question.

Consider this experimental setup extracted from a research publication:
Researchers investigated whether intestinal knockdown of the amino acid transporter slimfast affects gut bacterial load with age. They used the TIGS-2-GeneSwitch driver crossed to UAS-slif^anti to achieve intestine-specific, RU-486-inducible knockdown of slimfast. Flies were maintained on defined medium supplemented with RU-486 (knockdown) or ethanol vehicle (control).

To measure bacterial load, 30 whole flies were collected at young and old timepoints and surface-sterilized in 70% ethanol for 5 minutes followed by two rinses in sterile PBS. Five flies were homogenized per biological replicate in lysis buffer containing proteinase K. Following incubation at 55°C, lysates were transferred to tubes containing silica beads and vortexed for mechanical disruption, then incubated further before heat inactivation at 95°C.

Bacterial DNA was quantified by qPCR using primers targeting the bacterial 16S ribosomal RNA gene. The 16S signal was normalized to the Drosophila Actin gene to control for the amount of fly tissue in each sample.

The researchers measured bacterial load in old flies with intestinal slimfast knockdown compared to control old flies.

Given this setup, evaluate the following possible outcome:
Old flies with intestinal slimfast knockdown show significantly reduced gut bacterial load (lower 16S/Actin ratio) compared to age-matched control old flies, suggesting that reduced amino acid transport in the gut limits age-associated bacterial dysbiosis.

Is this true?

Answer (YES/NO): YES